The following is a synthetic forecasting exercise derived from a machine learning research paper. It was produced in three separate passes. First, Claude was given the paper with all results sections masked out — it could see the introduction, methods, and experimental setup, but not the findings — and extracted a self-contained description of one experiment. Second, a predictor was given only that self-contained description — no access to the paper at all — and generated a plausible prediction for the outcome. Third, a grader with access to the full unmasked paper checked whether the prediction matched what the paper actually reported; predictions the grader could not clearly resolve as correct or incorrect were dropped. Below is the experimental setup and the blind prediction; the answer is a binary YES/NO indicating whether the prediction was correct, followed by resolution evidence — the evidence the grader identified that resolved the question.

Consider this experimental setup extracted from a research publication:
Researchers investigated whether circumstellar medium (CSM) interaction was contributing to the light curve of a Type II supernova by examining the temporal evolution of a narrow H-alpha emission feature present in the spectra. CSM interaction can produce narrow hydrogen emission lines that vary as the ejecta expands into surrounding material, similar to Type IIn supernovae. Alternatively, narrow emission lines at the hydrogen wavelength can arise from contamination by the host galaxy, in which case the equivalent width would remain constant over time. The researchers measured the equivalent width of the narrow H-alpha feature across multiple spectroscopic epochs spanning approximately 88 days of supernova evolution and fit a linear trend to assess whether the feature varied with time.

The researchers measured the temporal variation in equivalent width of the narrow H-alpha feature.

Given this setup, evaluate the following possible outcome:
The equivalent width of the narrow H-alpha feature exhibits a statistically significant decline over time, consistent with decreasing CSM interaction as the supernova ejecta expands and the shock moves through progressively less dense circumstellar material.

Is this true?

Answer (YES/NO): NO